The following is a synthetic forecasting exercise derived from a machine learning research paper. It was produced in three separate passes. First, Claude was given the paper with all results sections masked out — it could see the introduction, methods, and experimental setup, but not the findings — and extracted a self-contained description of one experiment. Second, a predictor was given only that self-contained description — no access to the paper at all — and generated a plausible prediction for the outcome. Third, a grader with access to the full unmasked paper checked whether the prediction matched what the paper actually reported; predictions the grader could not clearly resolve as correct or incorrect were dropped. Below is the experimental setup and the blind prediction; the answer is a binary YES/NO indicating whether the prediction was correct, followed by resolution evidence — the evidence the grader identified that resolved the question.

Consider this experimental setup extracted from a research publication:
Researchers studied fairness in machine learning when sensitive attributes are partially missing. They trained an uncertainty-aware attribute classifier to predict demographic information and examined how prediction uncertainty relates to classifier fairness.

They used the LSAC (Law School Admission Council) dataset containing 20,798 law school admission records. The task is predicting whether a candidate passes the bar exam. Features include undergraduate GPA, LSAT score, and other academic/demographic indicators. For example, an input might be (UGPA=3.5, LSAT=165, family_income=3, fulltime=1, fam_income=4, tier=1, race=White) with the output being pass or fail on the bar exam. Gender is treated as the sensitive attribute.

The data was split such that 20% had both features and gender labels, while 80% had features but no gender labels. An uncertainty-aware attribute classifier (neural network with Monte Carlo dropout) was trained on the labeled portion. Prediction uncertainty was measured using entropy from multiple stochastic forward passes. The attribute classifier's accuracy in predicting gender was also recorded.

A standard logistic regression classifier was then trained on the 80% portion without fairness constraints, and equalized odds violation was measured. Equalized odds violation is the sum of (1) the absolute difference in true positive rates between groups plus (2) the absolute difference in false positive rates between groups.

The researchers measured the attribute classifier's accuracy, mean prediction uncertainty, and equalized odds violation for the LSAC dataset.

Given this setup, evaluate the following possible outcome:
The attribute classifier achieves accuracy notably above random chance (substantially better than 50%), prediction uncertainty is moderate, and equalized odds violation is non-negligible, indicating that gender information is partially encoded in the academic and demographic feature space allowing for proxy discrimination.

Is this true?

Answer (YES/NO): NO